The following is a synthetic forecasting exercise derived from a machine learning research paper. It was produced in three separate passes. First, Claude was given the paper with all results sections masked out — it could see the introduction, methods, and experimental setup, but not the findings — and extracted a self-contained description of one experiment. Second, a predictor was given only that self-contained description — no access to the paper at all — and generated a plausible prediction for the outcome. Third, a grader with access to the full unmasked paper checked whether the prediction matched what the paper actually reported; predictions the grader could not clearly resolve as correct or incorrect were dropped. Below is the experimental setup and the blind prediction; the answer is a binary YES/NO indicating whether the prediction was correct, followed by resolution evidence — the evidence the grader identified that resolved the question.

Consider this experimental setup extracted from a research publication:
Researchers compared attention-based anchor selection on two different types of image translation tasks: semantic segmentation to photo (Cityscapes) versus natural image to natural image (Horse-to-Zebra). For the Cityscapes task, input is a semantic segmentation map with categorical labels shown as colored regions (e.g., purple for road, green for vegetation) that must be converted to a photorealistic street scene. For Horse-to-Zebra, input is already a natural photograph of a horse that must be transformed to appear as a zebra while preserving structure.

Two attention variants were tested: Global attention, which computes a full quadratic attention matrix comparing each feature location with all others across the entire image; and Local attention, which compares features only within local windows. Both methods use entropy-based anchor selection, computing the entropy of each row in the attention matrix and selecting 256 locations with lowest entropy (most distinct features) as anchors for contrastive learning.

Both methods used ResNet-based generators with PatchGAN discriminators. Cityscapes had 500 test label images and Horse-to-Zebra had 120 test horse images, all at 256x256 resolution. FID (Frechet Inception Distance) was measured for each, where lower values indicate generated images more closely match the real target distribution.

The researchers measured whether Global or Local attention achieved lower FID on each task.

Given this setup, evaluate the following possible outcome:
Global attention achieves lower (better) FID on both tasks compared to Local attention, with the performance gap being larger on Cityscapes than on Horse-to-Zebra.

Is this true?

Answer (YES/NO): NO